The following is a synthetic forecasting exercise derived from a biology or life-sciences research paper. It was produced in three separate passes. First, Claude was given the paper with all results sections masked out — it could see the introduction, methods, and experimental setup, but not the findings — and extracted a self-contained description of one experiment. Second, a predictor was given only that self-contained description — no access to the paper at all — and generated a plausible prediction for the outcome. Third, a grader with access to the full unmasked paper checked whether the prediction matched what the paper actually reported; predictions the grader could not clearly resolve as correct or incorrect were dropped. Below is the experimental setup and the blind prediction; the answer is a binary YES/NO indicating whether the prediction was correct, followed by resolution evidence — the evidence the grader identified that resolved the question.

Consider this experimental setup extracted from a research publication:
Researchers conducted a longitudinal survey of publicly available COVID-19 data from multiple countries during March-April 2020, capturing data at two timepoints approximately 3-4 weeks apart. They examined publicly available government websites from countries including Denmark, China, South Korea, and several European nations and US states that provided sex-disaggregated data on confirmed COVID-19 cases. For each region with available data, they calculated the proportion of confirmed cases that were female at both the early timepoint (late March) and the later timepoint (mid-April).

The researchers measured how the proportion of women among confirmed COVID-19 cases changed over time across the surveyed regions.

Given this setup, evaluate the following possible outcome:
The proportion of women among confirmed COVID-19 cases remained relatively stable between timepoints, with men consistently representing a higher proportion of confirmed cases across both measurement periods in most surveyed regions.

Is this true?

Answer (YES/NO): NO